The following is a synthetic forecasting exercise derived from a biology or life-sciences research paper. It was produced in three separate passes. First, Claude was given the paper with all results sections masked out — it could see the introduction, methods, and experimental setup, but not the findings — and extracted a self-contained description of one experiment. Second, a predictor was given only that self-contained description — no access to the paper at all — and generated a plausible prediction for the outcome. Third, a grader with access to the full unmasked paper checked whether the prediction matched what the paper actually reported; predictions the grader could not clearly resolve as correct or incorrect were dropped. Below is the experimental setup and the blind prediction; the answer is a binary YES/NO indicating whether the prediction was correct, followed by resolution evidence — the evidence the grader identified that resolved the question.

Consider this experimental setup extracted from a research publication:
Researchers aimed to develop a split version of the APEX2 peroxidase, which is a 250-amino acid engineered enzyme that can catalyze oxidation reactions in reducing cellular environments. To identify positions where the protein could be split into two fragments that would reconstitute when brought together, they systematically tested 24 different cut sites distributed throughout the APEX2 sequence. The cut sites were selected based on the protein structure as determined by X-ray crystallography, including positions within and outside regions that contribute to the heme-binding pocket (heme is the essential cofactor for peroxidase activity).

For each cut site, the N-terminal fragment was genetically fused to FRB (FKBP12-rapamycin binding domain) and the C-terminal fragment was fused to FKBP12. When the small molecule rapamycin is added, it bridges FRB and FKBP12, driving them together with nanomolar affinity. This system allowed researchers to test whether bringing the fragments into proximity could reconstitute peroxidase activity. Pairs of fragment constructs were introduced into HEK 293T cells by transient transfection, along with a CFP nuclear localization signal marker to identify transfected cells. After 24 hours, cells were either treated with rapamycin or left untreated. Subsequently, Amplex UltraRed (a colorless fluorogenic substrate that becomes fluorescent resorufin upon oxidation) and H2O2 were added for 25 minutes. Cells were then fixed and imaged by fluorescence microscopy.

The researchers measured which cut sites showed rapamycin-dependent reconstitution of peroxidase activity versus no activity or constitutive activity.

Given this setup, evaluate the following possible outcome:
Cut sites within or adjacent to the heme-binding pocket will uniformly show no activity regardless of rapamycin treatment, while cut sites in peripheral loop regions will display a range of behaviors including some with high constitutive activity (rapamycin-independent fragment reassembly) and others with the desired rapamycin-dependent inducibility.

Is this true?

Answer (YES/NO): YES